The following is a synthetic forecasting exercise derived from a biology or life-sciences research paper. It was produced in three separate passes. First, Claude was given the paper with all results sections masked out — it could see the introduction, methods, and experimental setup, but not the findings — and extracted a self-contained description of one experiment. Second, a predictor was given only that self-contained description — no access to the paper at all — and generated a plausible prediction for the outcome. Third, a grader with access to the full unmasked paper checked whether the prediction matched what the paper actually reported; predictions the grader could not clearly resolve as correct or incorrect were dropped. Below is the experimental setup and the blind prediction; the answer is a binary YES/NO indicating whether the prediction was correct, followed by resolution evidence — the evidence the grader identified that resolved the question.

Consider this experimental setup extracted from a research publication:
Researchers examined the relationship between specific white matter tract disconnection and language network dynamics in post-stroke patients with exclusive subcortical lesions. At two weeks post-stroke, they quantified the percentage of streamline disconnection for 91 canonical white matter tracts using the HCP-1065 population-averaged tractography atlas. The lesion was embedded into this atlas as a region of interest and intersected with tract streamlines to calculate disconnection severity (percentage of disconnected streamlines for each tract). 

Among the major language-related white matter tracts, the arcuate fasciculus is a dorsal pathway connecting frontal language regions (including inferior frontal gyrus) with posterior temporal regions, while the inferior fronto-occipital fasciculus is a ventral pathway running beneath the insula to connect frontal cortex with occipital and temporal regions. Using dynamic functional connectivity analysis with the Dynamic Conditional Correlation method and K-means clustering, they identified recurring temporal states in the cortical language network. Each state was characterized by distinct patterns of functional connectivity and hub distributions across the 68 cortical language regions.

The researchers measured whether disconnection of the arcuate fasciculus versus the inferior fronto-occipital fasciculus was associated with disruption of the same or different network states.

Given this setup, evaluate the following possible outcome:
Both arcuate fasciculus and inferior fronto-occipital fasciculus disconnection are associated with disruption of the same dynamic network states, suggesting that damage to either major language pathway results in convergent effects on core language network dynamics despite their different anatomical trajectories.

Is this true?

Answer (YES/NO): NO